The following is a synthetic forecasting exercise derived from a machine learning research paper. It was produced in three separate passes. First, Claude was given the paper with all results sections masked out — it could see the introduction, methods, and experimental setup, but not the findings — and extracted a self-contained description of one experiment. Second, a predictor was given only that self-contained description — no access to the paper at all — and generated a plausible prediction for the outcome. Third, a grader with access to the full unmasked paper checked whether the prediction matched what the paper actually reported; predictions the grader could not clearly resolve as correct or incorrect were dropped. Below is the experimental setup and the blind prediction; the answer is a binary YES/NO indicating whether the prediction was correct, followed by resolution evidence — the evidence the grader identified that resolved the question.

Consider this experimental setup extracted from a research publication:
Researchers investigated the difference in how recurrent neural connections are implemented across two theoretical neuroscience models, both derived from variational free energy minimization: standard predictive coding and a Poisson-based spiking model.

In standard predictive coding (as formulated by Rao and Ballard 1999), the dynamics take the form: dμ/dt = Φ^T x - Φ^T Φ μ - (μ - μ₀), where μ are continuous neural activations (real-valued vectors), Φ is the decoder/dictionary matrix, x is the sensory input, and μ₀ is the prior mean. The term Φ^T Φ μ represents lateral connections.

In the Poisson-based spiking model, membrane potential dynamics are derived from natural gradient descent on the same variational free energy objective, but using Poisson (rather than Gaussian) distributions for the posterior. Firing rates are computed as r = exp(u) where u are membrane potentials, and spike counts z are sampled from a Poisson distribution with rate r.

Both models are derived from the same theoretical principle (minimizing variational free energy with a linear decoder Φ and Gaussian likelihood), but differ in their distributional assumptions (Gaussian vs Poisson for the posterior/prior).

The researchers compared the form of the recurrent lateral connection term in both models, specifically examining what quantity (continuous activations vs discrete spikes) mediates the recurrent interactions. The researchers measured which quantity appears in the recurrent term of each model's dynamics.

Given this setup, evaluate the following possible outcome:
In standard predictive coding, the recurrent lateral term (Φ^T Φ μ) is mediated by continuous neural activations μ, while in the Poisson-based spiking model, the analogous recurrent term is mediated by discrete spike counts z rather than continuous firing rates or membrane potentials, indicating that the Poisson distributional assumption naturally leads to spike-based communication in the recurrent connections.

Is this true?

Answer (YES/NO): YES